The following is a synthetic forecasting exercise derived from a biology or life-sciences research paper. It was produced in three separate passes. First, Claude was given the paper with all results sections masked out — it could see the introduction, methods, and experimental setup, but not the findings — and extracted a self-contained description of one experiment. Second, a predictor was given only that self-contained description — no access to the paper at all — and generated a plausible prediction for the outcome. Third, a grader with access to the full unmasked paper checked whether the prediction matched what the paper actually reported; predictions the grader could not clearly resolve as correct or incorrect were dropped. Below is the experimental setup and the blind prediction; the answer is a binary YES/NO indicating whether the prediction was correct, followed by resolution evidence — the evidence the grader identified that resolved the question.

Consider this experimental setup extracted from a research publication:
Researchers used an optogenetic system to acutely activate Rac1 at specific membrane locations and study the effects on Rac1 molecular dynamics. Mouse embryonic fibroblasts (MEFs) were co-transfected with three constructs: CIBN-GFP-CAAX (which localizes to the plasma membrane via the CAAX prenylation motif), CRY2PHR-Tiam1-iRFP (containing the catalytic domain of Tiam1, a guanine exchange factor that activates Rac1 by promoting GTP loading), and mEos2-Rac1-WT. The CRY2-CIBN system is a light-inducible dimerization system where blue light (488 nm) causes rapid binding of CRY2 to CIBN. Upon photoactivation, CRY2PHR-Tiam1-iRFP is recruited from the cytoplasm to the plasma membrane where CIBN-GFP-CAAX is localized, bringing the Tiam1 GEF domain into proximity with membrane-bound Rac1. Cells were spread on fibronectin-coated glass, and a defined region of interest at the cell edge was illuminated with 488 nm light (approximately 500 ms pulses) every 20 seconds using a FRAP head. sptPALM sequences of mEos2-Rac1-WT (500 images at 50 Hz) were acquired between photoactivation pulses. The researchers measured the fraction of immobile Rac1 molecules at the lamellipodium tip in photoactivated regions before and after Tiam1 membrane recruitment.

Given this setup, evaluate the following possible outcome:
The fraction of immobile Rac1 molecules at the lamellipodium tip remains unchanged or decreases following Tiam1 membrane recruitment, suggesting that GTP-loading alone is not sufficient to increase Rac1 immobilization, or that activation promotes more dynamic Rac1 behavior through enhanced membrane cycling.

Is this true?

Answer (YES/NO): YES